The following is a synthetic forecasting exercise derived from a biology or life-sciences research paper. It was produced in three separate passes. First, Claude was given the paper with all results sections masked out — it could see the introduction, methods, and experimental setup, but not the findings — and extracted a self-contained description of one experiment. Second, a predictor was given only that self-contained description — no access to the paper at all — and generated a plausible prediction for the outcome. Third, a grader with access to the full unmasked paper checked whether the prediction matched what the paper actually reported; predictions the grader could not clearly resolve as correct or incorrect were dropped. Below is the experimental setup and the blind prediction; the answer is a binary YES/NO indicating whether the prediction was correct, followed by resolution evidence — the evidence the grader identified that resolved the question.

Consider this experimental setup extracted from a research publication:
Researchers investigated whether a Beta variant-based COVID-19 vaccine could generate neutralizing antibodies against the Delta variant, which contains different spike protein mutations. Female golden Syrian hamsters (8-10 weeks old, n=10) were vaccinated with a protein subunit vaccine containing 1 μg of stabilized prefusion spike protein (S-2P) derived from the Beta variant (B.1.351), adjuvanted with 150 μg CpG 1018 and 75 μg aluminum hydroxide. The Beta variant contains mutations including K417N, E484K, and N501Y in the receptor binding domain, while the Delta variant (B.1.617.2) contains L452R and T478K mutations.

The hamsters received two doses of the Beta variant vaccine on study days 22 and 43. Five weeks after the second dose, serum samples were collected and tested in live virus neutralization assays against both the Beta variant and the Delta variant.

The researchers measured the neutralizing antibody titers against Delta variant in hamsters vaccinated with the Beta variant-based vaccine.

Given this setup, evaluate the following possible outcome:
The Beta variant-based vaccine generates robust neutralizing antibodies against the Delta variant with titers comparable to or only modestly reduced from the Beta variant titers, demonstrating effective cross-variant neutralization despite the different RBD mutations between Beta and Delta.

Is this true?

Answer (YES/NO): NO